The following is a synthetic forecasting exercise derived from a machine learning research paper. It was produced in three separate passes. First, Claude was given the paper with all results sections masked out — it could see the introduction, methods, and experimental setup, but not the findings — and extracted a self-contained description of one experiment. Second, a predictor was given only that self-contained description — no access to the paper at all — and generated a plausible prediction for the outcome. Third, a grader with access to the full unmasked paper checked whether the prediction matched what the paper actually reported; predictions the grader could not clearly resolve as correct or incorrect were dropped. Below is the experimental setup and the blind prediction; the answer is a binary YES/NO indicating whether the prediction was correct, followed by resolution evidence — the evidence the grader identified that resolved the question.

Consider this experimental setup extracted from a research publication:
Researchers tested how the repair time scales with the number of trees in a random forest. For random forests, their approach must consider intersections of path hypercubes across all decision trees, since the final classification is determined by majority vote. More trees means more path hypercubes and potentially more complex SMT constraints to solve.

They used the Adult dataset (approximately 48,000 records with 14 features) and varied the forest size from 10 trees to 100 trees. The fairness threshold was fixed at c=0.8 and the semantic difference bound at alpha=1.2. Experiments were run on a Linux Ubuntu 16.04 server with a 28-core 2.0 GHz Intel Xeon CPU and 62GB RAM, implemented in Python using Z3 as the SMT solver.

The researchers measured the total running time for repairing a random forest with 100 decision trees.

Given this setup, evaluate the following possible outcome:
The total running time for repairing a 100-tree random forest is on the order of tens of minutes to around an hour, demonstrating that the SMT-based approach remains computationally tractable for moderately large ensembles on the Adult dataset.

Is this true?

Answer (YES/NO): NO